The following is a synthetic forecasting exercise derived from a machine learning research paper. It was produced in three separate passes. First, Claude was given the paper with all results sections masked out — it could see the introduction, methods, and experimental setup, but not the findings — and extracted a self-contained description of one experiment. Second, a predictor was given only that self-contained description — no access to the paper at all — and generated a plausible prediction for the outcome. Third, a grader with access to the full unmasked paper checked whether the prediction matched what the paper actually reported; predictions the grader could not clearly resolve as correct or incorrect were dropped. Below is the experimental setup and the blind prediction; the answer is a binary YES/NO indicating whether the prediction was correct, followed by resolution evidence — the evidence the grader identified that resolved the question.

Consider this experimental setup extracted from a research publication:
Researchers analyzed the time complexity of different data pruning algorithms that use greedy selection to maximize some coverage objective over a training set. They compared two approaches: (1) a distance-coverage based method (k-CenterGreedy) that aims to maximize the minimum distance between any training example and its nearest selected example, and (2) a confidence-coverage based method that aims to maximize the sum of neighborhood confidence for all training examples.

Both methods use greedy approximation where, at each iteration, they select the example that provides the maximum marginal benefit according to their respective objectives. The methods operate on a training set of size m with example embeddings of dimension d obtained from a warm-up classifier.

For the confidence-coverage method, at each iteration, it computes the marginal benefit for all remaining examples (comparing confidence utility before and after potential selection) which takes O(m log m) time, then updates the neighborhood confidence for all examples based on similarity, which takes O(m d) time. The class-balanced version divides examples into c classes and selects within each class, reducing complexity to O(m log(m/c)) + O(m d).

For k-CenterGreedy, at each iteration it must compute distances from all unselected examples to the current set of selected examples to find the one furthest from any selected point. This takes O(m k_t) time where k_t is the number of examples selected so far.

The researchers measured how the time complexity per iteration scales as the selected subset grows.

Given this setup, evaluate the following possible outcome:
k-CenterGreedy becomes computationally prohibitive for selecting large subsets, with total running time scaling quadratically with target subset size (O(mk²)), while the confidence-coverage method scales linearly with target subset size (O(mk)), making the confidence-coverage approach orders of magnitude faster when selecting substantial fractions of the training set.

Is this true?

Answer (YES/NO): YES